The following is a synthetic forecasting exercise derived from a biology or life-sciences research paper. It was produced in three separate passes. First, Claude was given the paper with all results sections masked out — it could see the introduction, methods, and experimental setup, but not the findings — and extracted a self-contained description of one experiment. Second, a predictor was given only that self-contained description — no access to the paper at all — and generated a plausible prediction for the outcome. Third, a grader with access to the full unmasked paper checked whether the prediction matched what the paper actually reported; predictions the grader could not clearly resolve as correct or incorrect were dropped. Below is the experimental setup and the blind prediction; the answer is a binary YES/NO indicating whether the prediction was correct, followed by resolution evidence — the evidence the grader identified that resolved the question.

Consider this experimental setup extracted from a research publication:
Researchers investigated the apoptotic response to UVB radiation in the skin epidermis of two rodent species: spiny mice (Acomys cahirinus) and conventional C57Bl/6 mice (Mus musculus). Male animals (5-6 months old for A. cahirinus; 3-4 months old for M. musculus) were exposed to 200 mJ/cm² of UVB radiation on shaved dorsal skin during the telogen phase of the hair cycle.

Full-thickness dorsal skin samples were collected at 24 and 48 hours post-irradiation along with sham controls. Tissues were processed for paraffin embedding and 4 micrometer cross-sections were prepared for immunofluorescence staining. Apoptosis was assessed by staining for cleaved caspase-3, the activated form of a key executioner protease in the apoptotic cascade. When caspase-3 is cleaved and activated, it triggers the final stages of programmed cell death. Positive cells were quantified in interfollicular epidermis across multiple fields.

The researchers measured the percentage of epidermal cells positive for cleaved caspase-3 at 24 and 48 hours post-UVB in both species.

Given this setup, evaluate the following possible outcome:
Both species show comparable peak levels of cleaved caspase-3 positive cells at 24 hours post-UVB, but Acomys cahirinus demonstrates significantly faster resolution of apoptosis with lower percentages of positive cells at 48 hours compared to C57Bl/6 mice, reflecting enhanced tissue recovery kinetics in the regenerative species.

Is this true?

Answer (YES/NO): NO